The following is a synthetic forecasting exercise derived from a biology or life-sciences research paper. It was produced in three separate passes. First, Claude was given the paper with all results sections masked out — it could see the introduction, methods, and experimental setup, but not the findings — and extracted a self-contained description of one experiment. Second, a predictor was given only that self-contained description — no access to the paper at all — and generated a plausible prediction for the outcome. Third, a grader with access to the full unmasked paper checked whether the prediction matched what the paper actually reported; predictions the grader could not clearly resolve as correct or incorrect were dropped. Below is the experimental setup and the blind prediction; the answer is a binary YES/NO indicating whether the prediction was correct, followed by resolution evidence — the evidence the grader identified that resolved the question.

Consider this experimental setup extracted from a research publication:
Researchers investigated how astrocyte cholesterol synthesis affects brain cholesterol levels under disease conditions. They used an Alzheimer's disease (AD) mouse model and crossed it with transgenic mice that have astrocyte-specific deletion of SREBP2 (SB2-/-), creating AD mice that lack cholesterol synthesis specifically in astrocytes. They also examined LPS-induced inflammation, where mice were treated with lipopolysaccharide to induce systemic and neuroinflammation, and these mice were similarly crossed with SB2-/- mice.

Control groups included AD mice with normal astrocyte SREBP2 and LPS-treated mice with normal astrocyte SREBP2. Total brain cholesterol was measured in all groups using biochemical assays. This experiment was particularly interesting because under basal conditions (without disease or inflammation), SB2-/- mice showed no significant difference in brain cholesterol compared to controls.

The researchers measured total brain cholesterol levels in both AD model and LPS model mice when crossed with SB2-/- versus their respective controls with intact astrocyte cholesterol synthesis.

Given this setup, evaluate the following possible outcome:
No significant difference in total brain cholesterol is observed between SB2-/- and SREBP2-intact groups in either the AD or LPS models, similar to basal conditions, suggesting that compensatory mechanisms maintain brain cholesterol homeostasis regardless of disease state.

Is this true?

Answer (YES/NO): NO